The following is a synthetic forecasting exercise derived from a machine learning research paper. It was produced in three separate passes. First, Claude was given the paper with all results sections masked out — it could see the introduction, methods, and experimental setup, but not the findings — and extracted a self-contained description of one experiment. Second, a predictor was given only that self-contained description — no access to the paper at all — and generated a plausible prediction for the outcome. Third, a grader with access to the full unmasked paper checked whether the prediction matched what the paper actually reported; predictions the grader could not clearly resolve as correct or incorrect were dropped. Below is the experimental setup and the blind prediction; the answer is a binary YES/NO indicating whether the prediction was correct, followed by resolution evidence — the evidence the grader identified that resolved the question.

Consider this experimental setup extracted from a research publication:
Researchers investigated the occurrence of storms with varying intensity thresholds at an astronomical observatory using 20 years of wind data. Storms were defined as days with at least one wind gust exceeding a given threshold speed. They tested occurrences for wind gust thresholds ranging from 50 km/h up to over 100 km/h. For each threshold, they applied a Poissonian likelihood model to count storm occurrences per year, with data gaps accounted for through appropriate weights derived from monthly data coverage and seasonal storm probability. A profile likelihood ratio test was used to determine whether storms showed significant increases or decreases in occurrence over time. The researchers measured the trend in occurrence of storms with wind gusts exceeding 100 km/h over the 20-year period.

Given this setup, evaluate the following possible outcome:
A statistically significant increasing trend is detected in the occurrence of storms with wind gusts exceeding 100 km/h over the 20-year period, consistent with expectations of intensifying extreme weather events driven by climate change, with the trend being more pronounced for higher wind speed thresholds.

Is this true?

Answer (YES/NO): NO